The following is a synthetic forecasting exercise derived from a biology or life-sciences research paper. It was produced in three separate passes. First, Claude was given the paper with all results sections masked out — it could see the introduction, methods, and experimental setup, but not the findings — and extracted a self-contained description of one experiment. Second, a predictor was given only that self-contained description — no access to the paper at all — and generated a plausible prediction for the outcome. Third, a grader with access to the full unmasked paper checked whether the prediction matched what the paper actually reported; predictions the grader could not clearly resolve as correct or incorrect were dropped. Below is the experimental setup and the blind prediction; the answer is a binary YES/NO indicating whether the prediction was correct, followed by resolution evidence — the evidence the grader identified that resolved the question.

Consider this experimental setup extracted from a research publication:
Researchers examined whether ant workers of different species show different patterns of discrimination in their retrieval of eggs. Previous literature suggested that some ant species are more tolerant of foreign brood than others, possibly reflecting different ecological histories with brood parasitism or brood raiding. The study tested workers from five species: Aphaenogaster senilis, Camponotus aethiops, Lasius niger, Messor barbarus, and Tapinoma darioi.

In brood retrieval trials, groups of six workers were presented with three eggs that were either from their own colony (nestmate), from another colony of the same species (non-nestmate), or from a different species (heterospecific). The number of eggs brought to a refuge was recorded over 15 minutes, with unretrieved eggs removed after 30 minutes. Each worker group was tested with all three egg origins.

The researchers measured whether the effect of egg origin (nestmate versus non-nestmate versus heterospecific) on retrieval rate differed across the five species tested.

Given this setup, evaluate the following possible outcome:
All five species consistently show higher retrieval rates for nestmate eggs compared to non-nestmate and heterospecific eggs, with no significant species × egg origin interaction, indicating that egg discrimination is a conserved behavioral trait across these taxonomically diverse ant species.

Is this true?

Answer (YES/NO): NO